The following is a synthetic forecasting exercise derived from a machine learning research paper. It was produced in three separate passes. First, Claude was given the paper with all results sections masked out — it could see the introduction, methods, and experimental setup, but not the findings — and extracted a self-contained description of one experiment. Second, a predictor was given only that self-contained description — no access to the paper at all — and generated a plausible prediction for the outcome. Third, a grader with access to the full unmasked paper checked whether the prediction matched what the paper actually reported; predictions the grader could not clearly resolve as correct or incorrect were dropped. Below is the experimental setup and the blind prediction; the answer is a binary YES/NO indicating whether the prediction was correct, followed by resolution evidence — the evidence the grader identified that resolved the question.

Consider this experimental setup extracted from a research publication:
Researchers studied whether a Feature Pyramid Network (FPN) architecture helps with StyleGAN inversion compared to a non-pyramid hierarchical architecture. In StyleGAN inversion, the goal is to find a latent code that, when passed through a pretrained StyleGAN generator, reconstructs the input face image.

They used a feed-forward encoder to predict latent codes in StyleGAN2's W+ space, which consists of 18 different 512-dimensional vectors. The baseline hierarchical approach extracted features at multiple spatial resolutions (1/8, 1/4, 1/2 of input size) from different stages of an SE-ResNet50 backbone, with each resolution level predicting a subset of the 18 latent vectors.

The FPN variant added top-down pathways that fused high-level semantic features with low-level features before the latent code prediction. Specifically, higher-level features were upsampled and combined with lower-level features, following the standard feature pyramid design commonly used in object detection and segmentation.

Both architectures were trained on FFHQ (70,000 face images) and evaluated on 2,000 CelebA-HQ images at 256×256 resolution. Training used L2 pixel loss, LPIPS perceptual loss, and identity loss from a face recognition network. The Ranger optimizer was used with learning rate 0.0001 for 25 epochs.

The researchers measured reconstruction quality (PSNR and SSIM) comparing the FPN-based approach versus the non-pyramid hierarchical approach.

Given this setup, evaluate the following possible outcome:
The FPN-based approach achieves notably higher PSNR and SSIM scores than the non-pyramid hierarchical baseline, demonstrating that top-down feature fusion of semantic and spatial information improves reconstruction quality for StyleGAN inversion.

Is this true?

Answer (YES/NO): NO